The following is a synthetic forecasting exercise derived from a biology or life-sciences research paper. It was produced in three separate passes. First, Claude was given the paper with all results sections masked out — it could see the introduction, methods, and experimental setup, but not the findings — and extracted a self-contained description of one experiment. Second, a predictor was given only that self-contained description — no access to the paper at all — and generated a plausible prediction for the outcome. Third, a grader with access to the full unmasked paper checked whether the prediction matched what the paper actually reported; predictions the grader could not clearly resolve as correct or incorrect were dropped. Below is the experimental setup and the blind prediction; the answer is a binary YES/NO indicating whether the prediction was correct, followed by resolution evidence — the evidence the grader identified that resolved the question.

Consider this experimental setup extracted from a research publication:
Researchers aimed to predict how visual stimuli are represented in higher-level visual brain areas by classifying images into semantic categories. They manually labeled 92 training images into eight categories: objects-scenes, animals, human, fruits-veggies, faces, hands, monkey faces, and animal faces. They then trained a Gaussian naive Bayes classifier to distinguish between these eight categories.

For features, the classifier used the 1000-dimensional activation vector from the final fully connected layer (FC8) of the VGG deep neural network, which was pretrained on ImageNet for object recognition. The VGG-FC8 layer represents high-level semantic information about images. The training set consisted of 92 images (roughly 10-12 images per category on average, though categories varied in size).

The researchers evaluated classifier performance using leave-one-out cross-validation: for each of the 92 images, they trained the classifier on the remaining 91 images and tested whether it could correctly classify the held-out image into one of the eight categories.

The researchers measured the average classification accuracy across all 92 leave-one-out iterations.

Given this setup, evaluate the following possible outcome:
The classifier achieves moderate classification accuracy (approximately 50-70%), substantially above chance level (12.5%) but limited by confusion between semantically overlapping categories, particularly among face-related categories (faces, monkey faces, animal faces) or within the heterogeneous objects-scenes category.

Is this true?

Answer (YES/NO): NO